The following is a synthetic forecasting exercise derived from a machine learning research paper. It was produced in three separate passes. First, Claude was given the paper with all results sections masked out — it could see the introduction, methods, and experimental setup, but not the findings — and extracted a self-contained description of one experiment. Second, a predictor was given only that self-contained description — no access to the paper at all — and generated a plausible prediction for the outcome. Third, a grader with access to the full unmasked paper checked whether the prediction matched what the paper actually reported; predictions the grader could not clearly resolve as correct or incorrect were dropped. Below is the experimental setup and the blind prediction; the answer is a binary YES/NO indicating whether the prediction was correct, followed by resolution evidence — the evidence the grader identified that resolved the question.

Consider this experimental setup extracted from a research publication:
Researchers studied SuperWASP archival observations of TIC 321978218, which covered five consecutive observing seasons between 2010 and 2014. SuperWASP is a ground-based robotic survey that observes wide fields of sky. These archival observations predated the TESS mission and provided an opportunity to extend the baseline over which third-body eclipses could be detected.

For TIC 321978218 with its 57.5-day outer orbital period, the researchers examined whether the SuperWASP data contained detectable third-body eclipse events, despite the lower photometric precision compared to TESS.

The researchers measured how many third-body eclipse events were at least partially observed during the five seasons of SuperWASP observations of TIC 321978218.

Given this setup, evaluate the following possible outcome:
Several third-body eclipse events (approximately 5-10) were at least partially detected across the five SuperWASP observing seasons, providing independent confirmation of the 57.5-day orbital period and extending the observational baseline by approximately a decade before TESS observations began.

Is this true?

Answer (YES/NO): NO